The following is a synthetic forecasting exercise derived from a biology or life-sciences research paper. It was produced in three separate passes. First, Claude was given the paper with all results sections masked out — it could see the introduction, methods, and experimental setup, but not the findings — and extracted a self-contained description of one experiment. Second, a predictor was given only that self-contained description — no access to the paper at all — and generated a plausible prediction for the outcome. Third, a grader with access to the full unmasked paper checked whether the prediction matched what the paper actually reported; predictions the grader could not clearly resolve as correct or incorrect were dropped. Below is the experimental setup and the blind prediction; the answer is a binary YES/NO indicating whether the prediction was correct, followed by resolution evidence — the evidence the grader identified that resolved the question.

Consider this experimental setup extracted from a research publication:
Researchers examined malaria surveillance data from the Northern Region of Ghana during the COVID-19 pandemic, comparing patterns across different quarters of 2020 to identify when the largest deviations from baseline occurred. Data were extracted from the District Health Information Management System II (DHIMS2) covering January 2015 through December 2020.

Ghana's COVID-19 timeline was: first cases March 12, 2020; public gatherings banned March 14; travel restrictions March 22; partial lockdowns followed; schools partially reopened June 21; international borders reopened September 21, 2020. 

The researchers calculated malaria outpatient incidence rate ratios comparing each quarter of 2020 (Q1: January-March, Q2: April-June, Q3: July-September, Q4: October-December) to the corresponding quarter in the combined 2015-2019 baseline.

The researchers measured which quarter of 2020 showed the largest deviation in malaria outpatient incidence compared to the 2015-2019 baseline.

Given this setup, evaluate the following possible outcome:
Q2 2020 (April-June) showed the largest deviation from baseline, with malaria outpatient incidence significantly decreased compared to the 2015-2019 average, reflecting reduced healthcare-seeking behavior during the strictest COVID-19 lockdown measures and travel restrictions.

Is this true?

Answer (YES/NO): NO